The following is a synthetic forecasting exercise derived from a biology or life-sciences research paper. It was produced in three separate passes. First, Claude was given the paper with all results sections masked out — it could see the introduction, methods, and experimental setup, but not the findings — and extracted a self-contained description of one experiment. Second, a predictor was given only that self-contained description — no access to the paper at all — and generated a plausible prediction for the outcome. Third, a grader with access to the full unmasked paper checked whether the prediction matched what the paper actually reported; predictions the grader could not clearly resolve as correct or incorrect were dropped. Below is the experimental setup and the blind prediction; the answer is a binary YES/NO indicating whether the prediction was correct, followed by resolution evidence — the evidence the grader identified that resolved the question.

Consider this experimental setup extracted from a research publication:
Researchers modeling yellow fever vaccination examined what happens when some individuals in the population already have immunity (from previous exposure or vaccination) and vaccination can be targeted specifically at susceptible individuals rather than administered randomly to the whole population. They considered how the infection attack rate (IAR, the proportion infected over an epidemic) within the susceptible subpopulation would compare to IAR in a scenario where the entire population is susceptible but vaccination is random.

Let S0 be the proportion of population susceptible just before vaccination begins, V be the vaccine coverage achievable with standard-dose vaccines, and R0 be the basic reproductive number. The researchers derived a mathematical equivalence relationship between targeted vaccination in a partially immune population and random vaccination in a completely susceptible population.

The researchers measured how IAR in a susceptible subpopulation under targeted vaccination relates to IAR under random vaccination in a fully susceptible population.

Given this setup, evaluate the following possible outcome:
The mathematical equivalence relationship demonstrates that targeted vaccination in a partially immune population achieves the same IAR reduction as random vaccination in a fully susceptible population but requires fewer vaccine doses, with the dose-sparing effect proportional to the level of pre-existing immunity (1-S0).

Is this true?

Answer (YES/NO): NO